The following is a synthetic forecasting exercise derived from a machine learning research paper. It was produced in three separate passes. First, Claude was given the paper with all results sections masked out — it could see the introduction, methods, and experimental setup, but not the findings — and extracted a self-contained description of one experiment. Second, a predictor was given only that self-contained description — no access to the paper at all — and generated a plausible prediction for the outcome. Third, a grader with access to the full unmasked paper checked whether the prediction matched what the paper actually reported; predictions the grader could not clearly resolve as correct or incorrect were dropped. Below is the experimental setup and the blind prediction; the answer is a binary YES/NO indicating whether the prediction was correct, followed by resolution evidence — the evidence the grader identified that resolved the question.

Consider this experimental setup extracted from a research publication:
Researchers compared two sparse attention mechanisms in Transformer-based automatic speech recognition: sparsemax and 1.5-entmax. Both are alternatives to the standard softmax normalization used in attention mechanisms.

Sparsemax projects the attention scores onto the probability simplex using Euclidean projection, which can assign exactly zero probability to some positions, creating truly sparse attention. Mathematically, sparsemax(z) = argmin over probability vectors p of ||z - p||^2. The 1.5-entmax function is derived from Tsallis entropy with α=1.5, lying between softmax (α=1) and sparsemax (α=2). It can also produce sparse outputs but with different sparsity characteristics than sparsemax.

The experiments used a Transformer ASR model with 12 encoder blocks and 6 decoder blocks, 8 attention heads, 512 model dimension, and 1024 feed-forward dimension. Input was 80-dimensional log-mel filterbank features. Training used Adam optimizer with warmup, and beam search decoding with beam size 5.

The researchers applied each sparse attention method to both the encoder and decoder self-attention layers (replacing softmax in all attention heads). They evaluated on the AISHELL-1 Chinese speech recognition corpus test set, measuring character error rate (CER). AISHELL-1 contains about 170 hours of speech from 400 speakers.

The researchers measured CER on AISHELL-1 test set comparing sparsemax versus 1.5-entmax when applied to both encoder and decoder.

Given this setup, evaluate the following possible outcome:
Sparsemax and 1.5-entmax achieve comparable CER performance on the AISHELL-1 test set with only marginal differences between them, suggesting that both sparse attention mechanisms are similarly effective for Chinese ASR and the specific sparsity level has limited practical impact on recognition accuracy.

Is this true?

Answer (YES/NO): NO